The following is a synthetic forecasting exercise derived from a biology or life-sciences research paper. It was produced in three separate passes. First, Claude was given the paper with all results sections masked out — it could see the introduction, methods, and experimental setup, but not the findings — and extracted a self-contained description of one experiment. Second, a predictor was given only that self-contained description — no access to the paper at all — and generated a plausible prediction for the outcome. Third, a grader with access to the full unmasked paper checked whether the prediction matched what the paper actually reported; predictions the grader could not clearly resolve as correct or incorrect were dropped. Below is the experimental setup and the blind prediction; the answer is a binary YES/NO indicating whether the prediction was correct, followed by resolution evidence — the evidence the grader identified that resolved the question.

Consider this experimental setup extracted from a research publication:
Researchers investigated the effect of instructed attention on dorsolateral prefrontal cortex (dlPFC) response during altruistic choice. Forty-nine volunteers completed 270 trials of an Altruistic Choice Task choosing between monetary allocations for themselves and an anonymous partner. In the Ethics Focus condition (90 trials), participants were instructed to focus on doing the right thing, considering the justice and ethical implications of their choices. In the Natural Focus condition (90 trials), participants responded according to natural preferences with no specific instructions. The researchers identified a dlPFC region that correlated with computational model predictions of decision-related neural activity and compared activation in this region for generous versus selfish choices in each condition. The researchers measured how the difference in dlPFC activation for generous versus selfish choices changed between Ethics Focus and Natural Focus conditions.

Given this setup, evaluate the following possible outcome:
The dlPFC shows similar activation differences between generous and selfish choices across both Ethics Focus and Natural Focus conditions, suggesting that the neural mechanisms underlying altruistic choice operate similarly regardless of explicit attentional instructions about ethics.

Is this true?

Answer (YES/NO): NO